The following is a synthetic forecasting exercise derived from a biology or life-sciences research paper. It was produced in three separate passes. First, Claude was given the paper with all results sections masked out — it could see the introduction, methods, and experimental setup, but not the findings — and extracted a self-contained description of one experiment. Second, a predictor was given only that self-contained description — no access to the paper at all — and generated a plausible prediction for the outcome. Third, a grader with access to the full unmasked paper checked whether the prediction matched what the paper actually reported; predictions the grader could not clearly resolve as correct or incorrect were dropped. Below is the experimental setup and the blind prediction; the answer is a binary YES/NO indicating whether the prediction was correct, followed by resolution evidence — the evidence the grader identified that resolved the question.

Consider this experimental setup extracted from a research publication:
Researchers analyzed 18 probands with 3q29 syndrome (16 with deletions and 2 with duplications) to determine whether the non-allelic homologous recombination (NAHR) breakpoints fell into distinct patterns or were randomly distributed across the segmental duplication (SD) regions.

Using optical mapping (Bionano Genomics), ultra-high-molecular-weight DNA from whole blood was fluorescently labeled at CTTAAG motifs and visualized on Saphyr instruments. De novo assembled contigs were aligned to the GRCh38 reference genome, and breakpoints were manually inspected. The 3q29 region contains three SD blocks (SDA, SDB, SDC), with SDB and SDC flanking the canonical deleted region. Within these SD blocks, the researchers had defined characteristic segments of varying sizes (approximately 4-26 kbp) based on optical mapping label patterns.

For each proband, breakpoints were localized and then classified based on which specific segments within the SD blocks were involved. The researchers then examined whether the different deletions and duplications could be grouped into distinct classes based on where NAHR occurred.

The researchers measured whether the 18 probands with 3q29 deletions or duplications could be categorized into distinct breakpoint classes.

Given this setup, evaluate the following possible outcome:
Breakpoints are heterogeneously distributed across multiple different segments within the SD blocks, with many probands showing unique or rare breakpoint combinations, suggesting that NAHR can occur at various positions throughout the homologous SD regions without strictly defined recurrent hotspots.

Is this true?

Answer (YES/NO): NO